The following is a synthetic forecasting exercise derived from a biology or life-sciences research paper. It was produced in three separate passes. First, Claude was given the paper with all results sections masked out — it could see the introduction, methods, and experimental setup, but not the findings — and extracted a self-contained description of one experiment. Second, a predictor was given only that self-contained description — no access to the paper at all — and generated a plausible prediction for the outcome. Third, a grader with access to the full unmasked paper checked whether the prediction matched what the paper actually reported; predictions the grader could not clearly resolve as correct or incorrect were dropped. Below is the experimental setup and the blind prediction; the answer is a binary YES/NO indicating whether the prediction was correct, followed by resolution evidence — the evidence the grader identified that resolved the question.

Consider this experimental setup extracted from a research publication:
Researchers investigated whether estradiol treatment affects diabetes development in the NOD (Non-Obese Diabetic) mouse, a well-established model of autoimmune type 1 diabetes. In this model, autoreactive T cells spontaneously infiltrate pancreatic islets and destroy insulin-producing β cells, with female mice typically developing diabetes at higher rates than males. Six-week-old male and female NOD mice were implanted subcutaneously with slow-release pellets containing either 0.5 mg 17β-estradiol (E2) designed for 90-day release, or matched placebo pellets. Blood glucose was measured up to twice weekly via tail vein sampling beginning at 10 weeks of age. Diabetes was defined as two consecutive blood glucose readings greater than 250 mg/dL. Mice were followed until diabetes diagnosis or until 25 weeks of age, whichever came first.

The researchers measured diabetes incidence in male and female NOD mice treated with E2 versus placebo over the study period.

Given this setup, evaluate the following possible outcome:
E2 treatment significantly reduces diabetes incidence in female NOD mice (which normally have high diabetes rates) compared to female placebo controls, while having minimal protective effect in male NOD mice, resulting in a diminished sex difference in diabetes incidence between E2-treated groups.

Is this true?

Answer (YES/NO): NO